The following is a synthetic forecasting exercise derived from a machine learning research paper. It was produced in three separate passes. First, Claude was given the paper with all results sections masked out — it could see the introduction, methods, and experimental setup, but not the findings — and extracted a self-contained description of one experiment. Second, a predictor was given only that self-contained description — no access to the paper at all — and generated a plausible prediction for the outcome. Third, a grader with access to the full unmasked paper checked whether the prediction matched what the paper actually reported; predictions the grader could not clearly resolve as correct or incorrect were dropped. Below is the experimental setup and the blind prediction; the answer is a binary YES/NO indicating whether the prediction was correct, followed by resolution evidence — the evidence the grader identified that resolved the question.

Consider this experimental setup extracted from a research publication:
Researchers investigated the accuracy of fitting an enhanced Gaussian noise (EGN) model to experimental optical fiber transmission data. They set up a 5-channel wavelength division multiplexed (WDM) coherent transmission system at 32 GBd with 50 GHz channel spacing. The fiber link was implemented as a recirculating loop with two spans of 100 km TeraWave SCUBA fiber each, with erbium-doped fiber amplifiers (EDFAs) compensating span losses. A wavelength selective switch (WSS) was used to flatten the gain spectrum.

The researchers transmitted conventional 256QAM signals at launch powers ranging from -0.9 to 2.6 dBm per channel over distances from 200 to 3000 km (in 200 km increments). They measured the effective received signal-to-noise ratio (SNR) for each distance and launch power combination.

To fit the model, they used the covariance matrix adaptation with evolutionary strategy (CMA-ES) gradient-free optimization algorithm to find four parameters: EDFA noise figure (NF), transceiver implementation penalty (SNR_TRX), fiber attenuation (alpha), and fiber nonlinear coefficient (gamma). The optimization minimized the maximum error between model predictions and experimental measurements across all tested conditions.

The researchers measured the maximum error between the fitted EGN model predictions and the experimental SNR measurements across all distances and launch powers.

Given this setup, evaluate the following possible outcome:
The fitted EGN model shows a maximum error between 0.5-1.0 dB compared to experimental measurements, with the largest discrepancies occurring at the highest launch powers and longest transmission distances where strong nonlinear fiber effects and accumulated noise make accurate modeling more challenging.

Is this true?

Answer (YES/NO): NO